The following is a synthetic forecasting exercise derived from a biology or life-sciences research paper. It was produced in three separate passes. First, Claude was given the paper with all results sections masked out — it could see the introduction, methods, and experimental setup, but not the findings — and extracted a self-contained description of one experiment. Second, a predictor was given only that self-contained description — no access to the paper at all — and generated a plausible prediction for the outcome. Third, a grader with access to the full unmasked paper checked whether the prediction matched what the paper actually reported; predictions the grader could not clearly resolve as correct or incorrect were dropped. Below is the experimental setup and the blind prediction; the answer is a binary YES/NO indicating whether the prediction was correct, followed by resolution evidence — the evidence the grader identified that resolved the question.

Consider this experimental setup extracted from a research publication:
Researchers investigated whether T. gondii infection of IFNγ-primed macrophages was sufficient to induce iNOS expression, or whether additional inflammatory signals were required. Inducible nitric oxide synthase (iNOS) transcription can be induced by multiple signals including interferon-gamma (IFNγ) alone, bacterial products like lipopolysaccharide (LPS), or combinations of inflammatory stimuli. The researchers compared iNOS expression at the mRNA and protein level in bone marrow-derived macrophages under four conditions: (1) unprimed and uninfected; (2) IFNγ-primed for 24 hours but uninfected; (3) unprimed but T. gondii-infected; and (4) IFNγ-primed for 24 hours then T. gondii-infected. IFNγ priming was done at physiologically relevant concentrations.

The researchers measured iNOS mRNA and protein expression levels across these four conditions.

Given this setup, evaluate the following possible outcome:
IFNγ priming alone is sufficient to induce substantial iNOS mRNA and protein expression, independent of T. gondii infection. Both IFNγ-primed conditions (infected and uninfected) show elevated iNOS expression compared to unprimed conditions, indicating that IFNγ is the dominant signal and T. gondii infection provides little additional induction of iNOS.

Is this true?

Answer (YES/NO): NO